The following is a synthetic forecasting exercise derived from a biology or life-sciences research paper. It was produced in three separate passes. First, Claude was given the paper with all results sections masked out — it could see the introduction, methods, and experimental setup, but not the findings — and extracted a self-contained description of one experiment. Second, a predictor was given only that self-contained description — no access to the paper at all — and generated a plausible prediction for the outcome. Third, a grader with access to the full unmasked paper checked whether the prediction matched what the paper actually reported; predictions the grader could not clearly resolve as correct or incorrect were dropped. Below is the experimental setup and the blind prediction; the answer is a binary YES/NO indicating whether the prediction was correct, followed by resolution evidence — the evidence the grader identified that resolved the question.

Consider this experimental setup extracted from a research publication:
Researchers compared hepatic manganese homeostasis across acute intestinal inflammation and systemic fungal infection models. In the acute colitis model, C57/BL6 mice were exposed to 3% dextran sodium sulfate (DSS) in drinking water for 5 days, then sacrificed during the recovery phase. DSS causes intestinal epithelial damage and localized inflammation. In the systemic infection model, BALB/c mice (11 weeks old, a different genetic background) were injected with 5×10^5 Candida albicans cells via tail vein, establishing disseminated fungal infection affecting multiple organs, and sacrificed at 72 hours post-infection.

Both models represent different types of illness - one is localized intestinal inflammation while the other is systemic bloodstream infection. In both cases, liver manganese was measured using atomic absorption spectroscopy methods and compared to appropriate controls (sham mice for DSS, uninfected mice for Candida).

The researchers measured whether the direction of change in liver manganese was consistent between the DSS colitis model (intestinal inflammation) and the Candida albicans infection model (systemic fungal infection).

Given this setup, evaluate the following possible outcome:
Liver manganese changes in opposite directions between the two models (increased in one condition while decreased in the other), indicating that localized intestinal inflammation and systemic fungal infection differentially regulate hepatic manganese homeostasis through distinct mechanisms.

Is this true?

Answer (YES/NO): NO